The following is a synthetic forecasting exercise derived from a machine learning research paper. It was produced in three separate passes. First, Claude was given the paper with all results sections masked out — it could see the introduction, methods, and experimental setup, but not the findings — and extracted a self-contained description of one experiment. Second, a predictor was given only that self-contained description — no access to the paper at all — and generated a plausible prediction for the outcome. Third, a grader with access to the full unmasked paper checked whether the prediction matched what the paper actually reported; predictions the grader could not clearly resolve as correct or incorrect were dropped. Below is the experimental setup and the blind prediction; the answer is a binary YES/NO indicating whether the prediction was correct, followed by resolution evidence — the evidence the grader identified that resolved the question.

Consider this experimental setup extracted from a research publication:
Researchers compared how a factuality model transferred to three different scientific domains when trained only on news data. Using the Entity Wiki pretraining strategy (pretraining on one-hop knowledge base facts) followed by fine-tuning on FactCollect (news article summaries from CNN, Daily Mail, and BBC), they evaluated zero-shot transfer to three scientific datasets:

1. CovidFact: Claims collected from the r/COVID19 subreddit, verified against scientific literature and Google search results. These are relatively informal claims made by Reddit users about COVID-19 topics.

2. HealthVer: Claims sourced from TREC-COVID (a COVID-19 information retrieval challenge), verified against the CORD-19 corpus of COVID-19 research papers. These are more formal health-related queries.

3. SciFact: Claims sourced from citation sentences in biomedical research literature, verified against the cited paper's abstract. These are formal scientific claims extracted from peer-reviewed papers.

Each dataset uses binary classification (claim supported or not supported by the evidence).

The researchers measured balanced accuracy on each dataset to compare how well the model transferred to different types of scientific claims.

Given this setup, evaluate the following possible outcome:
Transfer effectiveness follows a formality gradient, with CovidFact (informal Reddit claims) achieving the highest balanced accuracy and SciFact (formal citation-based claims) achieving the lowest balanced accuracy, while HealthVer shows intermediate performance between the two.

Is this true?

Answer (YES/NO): NO